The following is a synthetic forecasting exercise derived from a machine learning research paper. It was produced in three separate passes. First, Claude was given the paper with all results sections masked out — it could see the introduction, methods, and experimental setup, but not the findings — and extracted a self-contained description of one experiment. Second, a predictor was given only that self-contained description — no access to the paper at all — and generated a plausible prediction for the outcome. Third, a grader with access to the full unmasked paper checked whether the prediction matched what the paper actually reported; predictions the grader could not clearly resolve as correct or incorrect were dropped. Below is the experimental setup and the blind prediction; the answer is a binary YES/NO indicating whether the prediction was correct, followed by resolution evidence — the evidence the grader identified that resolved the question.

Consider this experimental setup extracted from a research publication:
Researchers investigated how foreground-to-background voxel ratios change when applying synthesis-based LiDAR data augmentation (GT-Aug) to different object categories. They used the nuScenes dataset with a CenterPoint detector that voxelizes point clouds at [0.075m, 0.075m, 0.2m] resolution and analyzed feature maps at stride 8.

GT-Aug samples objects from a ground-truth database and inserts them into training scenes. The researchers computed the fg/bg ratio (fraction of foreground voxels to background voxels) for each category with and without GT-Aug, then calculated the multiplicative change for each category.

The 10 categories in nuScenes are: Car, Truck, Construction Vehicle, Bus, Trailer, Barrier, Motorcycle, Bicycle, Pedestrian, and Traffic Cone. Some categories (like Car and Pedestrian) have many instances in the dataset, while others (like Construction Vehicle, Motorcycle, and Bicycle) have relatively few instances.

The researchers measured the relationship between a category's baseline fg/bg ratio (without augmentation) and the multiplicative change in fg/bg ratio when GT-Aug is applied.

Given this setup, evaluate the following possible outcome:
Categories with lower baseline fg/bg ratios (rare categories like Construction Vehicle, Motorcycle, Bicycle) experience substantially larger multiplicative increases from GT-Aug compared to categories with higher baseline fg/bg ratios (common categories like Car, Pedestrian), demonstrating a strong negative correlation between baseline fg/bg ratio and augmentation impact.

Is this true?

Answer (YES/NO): YES